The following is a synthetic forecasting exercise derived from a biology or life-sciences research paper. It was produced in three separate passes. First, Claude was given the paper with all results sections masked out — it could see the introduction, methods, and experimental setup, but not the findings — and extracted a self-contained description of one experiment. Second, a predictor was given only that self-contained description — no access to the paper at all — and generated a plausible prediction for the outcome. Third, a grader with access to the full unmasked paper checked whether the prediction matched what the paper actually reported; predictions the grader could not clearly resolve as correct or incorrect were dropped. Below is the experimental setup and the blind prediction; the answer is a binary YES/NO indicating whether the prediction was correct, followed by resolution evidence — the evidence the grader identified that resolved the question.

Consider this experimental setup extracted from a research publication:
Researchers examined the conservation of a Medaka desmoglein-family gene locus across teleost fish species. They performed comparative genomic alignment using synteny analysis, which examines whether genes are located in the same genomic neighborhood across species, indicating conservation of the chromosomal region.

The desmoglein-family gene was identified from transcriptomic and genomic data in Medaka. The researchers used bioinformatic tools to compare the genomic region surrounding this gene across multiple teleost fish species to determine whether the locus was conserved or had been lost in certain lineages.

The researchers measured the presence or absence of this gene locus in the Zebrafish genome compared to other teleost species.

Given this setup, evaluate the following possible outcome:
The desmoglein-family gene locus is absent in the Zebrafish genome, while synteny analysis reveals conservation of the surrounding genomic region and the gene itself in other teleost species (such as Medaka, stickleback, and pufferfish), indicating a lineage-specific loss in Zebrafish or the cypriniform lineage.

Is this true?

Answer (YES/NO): NO